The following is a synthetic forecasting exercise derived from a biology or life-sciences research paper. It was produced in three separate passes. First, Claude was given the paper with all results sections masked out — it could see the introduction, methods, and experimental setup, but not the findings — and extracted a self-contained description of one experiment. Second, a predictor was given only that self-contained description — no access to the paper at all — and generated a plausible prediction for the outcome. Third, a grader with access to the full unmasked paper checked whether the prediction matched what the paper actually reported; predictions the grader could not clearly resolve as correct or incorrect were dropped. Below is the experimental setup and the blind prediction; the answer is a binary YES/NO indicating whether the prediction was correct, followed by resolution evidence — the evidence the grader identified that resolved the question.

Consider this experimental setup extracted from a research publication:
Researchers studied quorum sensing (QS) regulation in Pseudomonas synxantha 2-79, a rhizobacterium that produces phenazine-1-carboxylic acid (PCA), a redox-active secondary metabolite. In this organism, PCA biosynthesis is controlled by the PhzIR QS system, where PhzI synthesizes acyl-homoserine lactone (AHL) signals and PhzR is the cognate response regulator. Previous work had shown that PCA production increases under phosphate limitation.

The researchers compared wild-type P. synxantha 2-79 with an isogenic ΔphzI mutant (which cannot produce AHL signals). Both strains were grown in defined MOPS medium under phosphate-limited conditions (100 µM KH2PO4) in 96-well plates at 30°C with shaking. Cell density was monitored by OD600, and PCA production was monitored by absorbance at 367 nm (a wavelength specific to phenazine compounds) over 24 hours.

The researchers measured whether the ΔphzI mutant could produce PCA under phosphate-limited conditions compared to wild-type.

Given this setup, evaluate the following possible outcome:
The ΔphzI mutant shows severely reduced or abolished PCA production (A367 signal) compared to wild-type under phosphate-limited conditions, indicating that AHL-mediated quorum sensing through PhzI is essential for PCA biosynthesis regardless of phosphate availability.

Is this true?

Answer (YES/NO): YES